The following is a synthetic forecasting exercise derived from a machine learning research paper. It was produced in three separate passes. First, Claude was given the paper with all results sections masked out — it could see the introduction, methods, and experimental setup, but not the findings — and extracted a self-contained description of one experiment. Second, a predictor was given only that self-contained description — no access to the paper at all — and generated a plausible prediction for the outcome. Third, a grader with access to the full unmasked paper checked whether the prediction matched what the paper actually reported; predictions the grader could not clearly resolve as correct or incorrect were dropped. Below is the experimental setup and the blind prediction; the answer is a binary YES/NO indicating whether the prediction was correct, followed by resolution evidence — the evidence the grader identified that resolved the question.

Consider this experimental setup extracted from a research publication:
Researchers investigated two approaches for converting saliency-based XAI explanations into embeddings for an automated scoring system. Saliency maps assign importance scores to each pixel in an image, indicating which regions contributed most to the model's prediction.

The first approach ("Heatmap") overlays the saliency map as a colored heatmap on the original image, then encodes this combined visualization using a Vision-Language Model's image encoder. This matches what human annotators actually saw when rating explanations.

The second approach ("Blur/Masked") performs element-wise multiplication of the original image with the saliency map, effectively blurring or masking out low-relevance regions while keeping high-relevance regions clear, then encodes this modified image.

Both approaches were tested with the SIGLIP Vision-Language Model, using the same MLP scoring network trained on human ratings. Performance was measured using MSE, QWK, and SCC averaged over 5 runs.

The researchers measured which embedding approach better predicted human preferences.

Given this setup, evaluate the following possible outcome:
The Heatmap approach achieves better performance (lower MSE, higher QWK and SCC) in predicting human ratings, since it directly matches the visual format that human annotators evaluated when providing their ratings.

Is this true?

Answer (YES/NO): YES